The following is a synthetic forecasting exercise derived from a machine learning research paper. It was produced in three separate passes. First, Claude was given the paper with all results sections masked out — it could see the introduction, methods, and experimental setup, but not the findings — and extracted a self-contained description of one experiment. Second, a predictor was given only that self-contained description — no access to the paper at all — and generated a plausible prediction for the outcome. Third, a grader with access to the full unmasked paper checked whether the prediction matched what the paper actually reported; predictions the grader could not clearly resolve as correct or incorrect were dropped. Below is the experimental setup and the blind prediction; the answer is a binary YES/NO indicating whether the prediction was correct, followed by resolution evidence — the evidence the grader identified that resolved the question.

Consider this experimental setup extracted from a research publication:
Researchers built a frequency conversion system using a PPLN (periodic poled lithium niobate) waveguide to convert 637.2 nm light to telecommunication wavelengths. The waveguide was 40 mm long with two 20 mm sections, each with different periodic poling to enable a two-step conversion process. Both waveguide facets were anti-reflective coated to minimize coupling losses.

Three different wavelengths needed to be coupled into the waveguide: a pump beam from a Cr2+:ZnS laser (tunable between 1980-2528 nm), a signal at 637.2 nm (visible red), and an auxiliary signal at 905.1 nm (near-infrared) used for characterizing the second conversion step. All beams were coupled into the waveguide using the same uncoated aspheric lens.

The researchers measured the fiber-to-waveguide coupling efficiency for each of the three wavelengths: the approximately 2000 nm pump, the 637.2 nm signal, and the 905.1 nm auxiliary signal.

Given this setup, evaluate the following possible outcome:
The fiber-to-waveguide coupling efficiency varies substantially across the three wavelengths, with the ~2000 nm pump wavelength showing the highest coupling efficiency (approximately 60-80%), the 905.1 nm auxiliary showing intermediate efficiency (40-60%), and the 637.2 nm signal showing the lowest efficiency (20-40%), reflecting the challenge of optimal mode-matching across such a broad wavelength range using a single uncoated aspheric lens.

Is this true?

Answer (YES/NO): NO